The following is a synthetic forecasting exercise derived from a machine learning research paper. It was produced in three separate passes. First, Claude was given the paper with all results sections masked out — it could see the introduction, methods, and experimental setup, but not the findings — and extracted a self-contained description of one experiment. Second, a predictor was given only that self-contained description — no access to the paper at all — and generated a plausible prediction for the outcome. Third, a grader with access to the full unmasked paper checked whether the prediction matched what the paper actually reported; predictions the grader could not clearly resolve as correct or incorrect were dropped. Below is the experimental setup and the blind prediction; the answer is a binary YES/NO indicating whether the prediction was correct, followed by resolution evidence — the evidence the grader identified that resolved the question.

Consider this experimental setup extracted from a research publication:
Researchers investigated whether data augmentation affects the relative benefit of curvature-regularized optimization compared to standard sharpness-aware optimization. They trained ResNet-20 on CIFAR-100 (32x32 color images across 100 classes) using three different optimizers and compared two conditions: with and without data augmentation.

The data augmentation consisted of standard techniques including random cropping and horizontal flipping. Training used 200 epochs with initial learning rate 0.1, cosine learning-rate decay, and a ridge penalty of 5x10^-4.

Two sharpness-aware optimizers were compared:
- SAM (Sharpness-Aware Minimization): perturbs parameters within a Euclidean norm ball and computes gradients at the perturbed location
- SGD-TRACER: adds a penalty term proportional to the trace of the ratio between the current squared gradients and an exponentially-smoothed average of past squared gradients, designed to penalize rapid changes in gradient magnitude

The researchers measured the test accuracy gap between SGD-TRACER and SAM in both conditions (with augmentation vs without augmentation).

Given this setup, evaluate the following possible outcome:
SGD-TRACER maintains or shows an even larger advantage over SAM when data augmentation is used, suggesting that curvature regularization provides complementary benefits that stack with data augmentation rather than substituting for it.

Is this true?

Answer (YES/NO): NO